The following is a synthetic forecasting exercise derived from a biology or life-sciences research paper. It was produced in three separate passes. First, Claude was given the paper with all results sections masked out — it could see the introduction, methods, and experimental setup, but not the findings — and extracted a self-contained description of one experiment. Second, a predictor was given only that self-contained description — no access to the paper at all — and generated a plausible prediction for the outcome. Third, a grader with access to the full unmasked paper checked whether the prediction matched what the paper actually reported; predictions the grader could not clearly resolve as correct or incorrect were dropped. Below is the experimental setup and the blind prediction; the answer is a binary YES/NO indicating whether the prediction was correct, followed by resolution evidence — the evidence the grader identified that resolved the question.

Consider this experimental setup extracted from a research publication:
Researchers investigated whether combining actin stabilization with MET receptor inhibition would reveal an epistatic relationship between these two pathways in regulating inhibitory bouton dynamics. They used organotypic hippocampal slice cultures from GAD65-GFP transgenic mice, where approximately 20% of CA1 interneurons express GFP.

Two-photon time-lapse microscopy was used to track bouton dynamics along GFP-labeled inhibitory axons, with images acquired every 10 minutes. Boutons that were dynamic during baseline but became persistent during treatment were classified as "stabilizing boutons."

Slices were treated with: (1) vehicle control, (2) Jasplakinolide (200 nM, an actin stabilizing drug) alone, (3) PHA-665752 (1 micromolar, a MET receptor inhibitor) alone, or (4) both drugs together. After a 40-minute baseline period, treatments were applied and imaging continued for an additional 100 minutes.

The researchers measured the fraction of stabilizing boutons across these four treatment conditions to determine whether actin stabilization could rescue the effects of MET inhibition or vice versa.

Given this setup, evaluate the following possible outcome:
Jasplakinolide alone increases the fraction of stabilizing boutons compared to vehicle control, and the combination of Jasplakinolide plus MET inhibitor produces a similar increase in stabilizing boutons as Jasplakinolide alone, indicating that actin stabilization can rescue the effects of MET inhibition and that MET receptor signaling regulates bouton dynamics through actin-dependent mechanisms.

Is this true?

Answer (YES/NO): NO